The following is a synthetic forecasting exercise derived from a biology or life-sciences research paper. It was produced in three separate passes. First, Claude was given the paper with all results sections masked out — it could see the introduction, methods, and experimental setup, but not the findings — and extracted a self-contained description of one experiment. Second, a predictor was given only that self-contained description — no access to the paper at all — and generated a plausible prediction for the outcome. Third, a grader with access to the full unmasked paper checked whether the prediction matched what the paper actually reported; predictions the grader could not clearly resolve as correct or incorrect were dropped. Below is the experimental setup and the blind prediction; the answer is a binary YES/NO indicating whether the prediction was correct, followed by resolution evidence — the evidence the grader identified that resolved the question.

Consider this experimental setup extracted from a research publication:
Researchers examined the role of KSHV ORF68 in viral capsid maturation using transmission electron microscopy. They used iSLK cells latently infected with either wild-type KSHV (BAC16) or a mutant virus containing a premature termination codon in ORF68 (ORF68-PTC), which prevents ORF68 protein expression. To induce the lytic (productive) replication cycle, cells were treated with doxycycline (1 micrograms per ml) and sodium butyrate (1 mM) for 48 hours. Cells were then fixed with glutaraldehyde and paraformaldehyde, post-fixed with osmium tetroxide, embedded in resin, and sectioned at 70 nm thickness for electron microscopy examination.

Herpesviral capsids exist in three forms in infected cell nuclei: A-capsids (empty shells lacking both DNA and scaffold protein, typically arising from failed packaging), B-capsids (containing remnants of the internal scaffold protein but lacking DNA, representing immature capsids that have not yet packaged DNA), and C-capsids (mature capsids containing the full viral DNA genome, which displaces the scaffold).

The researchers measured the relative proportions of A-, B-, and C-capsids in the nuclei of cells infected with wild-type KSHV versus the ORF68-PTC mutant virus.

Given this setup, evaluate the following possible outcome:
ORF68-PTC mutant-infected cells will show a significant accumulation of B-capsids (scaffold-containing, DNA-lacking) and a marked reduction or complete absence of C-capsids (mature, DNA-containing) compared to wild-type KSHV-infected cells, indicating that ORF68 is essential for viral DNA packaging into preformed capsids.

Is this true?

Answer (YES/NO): YES